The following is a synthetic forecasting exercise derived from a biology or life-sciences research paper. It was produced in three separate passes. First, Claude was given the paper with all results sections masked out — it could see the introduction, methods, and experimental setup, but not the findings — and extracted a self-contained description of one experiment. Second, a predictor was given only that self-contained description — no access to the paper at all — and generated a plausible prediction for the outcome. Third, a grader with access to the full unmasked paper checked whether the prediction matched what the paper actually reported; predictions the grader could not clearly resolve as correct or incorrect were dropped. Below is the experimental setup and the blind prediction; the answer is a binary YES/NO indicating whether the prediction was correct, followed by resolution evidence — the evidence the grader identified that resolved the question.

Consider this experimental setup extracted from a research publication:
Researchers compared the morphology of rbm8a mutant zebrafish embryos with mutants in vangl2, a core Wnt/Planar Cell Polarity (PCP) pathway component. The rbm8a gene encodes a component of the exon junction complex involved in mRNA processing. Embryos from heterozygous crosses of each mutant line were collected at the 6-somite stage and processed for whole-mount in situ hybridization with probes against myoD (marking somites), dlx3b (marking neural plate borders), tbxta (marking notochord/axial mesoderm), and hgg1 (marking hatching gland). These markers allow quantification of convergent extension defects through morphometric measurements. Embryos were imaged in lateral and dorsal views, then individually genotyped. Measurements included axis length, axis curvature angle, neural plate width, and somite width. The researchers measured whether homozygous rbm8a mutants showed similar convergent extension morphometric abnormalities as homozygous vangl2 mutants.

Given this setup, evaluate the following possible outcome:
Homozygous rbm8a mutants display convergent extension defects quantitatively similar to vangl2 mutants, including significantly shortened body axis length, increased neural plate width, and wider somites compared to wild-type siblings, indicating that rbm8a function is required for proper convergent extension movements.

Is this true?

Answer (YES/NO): NO